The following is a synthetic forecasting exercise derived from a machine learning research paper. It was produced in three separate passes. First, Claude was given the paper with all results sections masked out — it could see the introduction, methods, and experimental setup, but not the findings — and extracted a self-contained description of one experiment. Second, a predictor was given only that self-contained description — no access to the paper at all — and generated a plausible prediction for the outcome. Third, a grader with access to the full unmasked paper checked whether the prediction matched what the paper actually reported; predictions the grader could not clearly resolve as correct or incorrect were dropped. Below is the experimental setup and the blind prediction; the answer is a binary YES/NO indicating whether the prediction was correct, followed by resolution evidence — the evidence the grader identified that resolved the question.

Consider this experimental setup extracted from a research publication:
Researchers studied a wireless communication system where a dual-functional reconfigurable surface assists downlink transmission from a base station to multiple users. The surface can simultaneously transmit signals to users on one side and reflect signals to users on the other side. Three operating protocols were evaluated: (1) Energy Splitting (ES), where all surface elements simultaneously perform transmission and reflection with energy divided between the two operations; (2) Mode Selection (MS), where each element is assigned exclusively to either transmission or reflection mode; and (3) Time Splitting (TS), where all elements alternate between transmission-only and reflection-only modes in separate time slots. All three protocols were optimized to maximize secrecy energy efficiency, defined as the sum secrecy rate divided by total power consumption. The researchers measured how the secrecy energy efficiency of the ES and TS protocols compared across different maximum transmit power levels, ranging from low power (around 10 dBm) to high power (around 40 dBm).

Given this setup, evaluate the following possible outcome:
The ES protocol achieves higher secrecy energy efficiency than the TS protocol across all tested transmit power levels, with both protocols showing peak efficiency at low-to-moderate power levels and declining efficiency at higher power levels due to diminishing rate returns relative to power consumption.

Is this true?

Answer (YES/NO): NO